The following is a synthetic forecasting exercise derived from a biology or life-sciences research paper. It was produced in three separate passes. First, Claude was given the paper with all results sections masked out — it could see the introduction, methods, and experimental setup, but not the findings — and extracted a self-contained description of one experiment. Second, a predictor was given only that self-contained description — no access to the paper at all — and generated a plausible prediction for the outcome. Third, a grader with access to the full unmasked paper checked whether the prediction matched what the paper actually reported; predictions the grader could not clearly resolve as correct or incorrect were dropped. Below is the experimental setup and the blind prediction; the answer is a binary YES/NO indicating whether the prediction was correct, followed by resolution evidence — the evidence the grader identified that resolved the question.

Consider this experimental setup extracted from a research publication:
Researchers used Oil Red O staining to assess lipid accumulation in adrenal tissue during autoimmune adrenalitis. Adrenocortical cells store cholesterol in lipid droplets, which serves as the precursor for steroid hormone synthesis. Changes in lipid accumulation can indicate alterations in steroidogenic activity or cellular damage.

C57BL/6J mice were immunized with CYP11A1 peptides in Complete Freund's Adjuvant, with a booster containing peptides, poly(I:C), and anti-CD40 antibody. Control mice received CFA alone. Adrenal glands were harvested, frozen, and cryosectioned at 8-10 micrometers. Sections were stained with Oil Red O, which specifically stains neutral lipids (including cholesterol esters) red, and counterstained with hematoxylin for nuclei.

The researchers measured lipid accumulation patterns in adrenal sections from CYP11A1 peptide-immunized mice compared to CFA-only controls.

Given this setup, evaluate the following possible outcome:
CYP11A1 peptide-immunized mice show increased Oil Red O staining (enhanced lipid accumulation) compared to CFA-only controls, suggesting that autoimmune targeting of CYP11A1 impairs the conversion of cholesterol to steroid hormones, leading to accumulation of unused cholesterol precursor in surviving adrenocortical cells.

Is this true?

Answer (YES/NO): NO